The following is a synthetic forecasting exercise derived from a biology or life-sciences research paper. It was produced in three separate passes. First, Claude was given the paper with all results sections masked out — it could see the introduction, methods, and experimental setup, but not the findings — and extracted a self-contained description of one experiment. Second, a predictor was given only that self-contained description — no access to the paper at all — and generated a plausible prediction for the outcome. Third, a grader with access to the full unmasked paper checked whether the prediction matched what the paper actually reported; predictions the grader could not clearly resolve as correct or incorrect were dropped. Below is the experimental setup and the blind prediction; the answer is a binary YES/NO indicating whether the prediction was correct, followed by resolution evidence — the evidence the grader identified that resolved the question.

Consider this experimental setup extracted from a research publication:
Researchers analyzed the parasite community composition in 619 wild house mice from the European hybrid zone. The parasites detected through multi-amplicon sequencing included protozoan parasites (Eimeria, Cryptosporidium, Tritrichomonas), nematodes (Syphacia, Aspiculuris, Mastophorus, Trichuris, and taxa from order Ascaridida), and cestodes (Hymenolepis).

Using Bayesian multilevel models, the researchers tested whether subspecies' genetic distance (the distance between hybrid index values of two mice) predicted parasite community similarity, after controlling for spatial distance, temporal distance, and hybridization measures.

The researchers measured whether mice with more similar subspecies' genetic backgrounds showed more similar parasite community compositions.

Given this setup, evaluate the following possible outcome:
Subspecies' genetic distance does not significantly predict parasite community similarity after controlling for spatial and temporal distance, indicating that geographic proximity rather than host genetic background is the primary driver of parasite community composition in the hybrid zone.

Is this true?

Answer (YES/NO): NO